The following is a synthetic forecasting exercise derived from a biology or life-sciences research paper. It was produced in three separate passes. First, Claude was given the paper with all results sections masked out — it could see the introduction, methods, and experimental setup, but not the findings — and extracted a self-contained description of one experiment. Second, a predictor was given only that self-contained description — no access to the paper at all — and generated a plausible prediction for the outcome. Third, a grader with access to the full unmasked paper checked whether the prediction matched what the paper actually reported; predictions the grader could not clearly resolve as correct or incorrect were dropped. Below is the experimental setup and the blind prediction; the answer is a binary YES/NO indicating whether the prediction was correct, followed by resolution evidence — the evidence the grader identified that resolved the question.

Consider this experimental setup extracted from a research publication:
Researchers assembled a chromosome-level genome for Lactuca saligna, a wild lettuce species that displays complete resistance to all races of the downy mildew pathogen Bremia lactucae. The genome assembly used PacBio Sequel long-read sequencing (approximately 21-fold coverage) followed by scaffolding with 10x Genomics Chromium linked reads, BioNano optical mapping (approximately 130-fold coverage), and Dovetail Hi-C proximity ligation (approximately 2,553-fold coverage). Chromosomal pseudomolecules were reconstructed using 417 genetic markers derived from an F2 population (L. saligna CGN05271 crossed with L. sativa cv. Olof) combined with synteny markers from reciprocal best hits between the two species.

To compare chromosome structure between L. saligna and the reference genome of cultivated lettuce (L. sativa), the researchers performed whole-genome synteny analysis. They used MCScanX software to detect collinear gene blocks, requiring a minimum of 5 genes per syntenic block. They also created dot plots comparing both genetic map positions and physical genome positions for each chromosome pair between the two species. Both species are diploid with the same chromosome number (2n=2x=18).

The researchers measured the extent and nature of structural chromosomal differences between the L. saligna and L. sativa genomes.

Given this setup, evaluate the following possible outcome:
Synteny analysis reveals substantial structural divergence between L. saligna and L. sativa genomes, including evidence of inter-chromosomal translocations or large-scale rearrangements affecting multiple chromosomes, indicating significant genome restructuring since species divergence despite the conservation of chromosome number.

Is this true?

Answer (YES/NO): NO